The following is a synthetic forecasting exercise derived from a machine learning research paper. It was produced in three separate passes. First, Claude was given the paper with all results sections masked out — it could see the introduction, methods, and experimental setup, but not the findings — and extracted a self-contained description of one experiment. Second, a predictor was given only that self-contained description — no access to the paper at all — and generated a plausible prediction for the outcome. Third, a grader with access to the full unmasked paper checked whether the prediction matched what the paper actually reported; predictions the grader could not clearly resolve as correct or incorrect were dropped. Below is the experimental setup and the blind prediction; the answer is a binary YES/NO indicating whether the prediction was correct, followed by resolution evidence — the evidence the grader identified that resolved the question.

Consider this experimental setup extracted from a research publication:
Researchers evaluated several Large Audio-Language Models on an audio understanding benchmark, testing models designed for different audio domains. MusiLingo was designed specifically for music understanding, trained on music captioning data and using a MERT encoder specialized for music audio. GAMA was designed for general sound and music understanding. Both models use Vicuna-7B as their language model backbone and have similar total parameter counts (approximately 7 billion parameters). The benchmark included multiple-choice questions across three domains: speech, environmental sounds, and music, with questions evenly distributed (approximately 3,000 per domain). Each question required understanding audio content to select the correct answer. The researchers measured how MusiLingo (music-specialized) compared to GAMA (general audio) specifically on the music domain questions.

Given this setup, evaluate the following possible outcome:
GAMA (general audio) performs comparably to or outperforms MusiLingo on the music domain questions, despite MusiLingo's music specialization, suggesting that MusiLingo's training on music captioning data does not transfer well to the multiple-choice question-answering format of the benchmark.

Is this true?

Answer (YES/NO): YES